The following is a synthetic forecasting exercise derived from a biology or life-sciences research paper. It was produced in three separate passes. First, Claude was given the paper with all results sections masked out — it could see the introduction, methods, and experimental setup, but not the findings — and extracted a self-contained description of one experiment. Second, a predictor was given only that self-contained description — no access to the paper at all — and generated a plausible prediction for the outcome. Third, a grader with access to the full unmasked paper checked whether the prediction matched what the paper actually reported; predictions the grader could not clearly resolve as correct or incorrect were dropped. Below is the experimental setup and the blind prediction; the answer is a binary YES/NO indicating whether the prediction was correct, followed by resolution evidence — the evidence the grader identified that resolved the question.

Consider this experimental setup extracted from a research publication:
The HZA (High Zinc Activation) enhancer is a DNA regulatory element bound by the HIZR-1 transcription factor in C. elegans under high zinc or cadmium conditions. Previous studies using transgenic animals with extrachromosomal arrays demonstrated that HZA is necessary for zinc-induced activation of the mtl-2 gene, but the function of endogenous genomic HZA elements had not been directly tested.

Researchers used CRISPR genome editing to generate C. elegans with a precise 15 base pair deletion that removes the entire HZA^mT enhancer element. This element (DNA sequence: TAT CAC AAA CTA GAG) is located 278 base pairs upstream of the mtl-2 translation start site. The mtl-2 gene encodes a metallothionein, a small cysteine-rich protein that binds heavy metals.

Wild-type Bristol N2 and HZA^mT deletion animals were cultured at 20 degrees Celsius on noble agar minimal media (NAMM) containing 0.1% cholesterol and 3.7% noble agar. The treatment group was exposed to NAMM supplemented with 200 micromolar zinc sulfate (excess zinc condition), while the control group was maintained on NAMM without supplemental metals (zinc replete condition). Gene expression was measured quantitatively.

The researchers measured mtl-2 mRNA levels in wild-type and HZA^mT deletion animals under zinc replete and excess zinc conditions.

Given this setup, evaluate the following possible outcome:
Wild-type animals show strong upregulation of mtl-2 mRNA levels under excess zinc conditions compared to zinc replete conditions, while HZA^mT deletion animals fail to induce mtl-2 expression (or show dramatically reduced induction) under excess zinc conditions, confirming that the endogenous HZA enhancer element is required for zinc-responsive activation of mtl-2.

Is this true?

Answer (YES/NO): YES